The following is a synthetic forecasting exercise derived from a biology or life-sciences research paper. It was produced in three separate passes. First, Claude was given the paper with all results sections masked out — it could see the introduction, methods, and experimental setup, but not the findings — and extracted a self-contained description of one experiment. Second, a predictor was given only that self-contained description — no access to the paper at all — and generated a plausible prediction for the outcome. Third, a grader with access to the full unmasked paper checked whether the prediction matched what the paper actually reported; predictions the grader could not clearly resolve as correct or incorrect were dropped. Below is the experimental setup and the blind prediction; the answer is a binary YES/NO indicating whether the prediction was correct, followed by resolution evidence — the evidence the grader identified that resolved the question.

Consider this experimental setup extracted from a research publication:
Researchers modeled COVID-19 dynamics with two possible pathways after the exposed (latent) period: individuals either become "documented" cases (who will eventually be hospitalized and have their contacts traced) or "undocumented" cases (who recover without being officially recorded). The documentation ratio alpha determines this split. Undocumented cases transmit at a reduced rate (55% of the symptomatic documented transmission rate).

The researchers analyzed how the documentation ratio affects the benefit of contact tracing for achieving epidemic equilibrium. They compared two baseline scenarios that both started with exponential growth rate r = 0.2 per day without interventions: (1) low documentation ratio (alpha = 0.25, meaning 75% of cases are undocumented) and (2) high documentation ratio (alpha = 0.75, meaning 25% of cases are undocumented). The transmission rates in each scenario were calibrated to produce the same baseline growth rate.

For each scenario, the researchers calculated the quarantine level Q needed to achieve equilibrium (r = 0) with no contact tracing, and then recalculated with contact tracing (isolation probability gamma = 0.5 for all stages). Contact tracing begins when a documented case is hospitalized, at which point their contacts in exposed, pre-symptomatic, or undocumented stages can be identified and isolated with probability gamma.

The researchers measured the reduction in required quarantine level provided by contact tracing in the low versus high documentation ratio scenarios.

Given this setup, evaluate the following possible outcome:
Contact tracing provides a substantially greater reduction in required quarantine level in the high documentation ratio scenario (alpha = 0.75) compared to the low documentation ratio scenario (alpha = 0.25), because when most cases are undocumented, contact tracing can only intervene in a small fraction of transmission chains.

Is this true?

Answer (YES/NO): YES